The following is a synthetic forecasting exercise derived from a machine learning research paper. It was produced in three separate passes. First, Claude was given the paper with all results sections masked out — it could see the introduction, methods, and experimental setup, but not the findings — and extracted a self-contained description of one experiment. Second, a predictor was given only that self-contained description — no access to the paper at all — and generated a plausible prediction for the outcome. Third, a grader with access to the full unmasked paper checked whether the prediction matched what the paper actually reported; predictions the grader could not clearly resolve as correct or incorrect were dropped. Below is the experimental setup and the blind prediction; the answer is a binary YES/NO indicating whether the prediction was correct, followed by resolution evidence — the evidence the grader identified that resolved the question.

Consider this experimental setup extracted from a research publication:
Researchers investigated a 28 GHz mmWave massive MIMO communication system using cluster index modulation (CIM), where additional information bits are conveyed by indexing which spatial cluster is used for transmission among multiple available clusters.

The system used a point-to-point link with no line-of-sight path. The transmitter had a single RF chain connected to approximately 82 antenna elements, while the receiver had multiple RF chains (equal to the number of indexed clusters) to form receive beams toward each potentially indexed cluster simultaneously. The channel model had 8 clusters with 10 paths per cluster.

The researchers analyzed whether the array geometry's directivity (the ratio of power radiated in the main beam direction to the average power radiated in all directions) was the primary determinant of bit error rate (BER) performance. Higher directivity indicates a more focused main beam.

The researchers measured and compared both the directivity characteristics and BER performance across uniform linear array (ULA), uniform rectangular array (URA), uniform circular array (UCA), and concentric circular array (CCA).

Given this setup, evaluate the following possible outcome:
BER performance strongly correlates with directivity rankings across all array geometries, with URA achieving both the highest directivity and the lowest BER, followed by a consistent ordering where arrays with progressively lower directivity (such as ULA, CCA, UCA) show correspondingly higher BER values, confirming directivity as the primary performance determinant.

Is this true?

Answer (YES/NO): NO